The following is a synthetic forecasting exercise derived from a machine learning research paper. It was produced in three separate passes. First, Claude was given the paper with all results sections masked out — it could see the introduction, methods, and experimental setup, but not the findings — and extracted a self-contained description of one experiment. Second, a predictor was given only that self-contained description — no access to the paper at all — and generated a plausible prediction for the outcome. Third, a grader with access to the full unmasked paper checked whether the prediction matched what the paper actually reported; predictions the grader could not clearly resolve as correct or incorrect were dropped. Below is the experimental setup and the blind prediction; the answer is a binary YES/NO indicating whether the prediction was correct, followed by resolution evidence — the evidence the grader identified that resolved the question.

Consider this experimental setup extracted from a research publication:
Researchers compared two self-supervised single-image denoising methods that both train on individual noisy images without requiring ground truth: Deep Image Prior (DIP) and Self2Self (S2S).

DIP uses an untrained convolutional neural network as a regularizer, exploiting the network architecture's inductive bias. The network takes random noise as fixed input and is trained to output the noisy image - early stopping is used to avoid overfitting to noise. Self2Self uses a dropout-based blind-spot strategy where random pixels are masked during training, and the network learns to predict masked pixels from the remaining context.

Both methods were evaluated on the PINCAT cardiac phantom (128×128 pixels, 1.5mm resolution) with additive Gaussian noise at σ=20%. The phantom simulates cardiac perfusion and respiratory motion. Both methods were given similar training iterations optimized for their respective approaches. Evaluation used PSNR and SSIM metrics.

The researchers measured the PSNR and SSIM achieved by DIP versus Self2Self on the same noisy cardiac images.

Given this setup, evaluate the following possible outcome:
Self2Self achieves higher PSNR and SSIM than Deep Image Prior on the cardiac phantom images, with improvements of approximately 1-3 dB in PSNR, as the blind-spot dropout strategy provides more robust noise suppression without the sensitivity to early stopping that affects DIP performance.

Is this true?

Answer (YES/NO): YES